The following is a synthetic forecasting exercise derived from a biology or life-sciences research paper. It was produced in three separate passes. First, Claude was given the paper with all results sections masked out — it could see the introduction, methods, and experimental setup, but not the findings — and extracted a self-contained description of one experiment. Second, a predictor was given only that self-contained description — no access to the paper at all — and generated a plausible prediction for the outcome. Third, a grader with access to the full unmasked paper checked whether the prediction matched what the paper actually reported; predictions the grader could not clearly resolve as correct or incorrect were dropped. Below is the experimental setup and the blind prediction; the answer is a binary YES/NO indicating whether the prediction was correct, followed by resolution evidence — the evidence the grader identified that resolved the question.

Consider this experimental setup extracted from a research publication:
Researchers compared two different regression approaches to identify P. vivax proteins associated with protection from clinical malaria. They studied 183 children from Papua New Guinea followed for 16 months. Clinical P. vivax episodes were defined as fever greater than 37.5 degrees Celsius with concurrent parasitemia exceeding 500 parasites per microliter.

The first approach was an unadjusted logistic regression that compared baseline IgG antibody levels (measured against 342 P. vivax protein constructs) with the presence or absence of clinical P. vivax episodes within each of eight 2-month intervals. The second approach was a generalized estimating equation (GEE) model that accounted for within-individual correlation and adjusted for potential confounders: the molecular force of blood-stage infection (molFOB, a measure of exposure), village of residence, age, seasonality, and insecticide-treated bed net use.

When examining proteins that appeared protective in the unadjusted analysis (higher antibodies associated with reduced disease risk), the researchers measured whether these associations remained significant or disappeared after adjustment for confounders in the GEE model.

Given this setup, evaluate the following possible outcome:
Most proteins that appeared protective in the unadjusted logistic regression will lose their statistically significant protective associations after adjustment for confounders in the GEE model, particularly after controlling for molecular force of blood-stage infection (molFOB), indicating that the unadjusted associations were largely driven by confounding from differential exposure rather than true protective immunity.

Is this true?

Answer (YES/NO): NO